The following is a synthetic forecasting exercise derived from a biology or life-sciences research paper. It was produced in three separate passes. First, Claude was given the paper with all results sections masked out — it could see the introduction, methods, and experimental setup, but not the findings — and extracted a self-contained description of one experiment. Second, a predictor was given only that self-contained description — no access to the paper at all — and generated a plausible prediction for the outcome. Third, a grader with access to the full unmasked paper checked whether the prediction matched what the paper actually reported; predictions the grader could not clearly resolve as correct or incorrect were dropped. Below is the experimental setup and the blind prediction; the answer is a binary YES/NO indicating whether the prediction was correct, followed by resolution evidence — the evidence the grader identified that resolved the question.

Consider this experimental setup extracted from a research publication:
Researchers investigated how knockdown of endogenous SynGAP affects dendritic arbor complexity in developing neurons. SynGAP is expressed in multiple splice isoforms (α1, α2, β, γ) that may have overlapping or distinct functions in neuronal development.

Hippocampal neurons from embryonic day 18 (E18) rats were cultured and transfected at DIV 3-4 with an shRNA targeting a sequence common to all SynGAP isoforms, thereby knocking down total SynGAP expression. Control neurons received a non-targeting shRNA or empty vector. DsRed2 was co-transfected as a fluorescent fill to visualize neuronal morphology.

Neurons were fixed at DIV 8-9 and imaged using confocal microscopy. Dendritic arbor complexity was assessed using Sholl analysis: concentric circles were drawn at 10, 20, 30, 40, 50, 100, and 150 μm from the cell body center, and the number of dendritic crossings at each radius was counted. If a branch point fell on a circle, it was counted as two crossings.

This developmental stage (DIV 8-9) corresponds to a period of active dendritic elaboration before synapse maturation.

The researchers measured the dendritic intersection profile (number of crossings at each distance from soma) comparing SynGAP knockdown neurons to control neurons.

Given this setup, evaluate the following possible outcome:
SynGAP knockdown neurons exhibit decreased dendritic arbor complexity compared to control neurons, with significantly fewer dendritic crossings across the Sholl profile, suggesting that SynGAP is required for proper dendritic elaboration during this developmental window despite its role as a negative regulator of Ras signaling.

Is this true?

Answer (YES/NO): NO